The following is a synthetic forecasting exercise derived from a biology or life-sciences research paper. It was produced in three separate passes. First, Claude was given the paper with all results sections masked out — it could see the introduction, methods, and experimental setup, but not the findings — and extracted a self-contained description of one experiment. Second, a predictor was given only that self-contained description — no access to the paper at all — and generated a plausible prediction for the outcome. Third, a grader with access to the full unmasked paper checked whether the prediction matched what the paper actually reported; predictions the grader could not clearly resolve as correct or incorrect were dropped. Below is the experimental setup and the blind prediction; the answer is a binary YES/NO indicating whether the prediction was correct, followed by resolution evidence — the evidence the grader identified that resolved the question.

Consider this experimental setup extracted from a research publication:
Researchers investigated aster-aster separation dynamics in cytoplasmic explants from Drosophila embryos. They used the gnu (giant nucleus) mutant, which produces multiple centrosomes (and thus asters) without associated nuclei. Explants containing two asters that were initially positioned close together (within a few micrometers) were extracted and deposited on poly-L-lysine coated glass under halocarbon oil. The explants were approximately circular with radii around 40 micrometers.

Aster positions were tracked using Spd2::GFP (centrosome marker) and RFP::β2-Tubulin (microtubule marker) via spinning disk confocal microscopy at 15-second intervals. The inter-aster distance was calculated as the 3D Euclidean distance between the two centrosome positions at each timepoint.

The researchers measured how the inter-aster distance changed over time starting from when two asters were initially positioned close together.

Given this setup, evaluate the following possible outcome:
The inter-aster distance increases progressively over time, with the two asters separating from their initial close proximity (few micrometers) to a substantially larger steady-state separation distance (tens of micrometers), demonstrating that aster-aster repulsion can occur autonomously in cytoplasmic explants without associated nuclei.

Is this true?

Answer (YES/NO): YES